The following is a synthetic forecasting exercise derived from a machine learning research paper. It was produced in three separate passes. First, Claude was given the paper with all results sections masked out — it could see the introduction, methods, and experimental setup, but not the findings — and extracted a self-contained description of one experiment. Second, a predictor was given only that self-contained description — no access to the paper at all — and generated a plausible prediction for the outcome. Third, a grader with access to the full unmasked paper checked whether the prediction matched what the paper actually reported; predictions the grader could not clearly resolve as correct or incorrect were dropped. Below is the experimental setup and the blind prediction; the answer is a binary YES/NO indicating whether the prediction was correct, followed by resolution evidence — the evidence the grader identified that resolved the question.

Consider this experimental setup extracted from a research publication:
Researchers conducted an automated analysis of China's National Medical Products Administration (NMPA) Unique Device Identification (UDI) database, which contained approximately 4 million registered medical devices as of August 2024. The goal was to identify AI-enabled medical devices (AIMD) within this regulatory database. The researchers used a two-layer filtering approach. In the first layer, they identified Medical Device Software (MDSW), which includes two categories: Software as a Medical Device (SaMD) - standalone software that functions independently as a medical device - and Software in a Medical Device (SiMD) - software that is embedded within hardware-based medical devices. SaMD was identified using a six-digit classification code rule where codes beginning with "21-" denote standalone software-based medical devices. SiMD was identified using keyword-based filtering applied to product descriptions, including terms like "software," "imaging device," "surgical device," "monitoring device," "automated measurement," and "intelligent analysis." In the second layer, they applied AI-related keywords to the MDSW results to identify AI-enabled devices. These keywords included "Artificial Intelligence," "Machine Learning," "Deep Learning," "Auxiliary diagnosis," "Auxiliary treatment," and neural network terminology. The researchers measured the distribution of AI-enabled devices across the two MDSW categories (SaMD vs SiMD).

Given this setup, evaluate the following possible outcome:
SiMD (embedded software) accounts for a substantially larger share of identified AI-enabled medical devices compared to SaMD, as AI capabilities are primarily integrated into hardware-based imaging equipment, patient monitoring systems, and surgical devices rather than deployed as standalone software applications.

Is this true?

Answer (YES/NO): NO